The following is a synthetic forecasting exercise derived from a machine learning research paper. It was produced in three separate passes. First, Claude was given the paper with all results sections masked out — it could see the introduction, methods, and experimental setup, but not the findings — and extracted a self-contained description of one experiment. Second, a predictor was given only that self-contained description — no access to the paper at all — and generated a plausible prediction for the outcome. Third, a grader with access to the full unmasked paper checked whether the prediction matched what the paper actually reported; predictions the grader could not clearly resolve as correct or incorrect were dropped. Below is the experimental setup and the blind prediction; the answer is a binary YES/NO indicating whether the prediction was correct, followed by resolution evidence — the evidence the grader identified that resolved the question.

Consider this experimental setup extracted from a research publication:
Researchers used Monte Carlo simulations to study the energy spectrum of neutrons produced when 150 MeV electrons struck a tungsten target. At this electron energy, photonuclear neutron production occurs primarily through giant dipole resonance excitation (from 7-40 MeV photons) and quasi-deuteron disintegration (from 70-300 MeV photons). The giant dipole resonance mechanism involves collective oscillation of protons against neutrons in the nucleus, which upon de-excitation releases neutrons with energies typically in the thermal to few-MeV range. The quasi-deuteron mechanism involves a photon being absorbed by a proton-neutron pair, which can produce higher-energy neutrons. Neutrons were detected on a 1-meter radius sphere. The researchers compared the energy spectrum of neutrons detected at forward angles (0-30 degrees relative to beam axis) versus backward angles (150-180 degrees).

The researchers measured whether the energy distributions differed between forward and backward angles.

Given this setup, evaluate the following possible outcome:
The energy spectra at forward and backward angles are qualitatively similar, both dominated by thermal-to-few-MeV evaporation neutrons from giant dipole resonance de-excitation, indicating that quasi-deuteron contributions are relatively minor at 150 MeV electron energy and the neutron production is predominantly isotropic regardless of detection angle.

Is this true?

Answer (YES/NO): YES